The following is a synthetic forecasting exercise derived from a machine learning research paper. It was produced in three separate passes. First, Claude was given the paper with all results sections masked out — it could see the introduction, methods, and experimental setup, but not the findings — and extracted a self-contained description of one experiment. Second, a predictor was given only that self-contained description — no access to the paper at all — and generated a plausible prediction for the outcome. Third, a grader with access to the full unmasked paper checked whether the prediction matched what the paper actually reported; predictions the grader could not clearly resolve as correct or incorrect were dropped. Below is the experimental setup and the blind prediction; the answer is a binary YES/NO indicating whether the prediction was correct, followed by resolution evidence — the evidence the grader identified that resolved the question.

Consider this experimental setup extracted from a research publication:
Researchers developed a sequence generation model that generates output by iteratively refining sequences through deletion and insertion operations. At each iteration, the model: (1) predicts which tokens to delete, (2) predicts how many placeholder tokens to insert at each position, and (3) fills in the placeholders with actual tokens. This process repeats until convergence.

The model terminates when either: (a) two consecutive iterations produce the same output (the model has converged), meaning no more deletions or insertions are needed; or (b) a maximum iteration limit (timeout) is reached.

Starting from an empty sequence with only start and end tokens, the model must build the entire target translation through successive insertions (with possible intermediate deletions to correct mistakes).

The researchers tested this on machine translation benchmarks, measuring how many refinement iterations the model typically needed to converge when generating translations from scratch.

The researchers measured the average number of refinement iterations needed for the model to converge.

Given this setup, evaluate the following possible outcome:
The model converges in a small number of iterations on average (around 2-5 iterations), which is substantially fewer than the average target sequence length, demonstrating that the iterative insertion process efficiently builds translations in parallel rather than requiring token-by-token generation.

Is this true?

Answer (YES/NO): YES